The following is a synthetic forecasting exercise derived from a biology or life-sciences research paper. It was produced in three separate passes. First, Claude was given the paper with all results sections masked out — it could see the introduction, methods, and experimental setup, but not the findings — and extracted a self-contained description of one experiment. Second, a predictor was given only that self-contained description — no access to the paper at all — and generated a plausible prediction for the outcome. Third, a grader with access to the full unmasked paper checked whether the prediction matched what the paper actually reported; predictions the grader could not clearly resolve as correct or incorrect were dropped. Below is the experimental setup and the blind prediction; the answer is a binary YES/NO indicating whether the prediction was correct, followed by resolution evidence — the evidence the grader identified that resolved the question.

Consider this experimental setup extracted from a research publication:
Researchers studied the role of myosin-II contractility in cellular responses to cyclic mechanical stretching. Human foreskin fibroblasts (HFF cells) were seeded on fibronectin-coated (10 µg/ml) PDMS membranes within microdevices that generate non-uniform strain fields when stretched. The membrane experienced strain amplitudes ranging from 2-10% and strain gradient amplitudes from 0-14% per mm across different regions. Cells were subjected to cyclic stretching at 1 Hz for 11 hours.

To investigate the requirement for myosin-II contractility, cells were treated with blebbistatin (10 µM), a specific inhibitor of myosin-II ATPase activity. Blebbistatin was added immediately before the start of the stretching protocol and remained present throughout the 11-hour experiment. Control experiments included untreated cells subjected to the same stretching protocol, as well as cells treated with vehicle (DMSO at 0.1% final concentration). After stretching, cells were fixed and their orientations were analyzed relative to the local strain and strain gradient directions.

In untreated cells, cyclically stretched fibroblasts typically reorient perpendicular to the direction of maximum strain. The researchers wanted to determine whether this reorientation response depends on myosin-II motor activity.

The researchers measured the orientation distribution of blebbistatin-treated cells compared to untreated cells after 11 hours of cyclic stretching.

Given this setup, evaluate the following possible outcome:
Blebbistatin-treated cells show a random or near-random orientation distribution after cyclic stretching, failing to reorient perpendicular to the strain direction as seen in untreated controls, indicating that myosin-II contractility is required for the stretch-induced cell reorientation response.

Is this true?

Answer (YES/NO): YES